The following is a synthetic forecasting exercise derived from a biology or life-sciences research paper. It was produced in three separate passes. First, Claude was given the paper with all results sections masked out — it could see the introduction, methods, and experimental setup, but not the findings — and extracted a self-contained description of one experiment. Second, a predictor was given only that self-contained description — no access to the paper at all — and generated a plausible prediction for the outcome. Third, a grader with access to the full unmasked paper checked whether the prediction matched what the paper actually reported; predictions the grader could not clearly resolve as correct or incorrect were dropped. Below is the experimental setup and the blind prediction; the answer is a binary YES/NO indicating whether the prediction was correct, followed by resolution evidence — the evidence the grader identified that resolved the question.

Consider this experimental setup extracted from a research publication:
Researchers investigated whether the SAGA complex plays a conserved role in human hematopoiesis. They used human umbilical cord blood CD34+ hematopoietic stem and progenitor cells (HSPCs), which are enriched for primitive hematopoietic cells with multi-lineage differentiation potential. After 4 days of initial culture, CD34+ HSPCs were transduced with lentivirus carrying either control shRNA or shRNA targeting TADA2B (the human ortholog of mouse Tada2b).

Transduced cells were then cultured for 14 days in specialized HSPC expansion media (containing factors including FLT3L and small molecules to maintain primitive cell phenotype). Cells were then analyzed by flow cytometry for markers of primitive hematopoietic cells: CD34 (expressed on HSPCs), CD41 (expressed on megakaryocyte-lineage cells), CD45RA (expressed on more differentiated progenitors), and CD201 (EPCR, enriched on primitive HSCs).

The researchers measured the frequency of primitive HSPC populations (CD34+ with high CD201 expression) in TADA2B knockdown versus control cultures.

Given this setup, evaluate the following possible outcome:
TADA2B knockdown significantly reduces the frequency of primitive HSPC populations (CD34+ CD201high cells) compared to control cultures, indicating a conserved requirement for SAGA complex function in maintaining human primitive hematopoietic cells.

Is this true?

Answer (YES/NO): NO